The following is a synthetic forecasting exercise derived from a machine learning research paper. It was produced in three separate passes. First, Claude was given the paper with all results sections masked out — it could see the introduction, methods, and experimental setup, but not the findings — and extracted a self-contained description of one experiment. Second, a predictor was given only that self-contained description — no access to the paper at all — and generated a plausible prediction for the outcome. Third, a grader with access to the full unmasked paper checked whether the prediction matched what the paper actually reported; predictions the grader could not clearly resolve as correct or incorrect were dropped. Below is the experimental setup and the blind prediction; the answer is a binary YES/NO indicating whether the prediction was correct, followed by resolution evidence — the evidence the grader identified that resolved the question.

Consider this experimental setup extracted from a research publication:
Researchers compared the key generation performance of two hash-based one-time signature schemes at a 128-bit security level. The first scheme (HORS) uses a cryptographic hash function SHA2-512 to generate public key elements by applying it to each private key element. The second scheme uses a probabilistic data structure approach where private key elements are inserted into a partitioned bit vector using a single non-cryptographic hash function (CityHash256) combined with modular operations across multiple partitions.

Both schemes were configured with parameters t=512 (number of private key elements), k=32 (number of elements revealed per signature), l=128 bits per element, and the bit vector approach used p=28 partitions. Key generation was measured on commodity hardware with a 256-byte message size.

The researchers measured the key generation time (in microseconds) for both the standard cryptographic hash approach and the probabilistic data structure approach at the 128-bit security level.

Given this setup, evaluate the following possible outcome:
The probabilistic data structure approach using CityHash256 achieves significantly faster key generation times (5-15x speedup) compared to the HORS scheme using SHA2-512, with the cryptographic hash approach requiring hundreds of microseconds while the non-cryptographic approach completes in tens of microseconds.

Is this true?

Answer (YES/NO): NO